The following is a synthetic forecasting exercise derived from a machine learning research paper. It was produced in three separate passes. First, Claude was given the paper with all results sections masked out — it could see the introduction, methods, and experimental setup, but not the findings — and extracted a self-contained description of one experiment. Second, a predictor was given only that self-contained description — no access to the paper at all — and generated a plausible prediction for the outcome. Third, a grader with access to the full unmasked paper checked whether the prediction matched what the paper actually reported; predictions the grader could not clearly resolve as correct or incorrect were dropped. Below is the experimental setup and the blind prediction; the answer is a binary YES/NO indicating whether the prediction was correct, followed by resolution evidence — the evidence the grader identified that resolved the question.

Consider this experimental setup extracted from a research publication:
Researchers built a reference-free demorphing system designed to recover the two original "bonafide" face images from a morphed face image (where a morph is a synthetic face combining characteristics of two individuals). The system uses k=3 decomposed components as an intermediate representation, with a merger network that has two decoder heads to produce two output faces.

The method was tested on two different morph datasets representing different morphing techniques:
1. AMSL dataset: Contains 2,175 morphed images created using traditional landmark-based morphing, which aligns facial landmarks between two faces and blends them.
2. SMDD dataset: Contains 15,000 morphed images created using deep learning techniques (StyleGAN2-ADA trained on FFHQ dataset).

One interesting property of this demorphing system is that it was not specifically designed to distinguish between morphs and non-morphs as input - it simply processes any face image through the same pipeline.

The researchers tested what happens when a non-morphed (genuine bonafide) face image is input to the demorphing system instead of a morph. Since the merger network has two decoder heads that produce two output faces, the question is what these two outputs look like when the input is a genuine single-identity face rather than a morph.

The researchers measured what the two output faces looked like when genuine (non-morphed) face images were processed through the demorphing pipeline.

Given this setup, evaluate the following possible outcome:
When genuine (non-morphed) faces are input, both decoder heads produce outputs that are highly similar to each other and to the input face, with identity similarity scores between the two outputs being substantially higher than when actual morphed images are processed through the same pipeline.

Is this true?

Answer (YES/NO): YES